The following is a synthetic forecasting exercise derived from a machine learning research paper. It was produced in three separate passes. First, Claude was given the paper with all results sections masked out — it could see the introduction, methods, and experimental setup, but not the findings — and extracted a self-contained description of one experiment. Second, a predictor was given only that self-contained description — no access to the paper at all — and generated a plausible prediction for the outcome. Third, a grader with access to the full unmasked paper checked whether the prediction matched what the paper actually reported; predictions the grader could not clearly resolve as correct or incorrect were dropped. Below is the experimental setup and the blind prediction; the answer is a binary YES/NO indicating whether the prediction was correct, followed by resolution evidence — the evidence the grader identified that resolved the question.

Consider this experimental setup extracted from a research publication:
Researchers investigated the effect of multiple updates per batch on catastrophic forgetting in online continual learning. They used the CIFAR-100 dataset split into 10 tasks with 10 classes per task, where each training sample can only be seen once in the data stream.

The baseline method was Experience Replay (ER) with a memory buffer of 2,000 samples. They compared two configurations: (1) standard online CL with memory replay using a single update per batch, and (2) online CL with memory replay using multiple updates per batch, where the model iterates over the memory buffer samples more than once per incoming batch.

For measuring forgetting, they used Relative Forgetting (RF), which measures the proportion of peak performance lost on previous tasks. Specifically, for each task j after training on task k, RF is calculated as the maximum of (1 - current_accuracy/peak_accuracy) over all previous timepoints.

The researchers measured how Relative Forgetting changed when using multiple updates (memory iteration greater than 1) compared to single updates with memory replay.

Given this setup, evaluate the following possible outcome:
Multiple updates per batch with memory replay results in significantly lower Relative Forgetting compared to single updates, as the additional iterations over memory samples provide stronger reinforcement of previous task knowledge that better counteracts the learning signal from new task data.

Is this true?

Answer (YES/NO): NO